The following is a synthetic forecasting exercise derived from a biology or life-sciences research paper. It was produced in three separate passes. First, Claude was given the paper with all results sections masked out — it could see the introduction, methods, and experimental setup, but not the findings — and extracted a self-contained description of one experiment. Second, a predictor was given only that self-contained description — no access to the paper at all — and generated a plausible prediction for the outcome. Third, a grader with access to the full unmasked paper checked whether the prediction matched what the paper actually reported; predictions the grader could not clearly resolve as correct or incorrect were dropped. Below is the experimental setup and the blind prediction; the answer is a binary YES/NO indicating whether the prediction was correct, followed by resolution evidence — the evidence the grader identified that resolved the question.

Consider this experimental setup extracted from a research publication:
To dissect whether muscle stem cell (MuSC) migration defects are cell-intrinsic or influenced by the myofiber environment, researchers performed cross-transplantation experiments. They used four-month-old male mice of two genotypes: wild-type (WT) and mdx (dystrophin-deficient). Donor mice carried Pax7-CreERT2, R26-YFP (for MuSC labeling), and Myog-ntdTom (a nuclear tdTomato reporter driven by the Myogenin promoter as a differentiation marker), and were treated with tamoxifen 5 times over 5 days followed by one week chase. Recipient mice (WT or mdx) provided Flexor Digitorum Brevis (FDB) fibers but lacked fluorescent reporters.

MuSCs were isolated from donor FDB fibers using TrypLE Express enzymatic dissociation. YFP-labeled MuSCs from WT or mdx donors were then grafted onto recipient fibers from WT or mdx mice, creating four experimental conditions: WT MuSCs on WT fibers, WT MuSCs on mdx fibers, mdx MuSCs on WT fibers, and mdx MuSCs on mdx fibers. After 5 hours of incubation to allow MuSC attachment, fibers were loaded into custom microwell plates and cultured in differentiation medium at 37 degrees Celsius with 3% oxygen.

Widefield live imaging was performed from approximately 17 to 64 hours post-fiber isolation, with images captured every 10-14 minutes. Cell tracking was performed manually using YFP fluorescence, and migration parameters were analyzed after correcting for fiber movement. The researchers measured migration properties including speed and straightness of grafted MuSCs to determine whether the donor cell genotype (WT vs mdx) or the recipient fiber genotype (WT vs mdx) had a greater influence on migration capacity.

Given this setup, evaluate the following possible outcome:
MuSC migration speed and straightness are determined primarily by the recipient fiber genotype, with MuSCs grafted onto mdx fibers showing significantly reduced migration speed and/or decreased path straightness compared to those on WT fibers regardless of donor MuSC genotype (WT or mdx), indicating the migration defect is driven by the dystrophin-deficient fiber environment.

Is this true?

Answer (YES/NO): NO